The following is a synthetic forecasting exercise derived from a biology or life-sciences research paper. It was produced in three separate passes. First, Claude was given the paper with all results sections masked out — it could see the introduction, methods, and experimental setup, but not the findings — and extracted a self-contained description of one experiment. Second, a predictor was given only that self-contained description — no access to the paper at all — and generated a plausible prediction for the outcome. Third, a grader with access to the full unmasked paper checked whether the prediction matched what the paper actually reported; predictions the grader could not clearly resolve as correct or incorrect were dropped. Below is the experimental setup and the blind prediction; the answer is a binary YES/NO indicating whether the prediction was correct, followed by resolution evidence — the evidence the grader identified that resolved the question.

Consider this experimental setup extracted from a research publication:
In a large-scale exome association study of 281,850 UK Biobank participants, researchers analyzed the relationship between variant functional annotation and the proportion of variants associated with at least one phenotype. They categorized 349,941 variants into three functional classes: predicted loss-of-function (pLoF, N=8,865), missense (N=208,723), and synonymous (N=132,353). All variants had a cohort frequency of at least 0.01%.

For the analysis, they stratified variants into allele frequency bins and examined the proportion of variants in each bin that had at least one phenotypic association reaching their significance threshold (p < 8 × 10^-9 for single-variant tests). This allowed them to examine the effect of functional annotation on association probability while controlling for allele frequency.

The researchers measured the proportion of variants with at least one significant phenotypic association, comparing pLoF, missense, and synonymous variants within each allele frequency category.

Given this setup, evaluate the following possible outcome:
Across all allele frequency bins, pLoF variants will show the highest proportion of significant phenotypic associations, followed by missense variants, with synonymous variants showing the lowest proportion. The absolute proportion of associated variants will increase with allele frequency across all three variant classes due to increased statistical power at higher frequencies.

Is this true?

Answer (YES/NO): YES